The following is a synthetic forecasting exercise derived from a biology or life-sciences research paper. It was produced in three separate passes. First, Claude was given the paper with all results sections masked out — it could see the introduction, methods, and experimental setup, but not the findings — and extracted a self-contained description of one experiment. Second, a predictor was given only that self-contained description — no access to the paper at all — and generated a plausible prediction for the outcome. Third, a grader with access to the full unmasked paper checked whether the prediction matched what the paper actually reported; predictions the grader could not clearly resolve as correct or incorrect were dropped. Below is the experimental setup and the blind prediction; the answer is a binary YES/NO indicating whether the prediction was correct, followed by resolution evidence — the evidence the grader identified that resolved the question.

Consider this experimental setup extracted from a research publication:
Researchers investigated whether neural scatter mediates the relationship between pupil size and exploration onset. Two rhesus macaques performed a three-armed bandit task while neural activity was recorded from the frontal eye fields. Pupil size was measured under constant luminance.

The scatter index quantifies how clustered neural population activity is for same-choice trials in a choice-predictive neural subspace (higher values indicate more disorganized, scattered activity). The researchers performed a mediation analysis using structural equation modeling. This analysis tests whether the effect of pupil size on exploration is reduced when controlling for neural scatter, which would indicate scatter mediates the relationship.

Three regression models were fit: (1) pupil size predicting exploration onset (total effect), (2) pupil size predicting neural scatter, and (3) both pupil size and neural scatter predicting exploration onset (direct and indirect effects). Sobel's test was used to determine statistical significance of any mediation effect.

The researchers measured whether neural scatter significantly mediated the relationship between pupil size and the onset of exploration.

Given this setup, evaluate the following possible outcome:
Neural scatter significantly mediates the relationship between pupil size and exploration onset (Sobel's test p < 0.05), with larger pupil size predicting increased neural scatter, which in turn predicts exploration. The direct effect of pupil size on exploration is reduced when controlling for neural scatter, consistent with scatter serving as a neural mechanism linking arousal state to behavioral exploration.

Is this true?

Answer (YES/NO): YES